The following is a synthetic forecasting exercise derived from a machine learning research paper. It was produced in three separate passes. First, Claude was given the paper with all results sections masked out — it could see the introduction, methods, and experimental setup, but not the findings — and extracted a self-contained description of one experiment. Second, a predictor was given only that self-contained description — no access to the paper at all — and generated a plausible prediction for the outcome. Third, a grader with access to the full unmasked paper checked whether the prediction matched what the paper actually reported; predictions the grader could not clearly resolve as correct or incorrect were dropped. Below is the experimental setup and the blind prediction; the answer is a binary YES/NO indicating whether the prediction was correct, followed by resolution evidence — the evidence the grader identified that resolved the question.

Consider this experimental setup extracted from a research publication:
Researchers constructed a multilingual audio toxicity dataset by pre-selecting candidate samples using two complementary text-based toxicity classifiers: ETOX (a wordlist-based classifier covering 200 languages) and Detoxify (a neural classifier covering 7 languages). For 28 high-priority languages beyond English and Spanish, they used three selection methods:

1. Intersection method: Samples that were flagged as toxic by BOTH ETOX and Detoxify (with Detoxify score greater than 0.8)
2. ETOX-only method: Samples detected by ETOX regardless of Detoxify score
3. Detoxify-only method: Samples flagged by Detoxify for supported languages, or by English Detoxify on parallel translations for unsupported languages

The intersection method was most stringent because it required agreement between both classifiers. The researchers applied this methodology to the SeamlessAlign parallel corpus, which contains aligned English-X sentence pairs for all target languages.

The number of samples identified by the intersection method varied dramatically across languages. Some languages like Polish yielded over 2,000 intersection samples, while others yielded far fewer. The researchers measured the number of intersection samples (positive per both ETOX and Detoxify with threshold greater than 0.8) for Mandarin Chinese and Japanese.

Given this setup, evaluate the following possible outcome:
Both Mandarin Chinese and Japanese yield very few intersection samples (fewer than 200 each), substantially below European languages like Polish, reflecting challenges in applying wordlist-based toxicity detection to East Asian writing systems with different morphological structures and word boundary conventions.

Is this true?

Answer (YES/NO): NO